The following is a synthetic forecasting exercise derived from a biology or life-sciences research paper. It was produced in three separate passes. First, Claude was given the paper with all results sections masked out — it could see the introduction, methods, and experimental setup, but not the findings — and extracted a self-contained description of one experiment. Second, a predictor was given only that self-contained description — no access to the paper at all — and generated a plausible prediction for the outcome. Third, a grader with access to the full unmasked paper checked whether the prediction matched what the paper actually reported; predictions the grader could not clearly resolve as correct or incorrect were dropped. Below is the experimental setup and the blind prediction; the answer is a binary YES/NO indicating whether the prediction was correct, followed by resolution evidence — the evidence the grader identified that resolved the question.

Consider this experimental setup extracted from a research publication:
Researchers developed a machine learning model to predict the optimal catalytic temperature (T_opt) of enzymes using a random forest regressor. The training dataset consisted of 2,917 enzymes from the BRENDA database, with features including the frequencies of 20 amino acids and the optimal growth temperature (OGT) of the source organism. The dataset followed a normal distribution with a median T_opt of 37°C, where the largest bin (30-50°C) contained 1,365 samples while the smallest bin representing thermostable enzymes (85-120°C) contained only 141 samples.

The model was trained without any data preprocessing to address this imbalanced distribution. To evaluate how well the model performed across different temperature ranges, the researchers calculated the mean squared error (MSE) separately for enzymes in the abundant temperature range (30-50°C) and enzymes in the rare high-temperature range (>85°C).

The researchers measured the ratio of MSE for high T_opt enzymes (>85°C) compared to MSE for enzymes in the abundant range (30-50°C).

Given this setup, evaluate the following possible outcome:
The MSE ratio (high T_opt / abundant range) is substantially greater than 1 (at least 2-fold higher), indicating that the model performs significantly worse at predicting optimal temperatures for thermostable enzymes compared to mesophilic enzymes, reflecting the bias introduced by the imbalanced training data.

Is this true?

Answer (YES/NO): YES